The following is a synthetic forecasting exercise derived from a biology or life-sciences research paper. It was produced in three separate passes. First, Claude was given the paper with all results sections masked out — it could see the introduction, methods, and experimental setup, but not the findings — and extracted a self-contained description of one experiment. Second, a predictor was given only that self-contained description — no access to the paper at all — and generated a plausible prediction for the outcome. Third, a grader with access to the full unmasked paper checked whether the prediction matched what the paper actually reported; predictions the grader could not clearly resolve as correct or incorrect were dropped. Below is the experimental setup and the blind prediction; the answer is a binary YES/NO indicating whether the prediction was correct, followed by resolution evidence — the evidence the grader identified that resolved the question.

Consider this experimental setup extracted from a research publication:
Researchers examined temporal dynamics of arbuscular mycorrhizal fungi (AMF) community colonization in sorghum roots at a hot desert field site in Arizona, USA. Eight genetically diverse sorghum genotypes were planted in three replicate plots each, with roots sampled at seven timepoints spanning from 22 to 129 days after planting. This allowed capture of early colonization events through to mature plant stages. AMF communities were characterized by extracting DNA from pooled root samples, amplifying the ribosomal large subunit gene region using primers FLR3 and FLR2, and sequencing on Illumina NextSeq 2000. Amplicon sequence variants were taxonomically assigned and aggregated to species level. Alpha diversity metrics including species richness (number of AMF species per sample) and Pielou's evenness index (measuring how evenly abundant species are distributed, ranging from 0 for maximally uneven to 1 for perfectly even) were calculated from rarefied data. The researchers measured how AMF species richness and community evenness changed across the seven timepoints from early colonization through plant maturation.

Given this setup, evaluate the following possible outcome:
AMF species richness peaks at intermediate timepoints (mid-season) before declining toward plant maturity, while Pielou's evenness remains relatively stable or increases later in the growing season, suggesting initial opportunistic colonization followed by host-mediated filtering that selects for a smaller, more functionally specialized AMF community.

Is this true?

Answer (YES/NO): NO